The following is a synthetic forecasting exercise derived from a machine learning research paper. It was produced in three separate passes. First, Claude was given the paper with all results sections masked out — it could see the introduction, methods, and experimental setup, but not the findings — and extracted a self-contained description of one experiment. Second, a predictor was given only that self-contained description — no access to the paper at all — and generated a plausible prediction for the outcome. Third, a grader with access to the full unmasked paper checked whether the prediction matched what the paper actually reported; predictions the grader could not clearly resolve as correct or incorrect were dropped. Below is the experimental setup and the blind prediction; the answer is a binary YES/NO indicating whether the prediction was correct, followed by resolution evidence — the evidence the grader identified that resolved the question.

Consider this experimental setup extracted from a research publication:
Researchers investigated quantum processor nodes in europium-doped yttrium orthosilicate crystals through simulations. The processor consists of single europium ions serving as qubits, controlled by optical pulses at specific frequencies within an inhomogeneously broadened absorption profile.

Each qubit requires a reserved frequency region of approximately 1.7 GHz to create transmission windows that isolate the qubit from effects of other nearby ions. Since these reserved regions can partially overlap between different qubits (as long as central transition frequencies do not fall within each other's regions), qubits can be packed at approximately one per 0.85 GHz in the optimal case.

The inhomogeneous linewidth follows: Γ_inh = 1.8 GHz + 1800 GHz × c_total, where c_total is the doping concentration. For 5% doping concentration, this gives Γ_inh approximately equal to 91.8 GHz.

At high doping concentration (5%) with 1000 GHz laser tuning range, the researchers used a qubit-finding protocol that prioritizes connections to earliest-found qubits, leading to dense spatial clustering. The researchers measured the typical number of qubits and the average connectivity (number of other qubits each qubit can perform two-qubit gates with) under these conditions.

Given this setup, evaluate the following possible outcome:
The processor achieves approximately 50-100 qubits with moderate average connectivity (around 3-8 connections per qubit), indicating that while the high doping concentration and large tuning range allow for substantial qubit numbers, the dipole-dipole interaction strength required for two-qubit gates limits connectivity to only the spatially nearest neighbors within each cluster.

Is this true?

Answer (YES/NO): NO